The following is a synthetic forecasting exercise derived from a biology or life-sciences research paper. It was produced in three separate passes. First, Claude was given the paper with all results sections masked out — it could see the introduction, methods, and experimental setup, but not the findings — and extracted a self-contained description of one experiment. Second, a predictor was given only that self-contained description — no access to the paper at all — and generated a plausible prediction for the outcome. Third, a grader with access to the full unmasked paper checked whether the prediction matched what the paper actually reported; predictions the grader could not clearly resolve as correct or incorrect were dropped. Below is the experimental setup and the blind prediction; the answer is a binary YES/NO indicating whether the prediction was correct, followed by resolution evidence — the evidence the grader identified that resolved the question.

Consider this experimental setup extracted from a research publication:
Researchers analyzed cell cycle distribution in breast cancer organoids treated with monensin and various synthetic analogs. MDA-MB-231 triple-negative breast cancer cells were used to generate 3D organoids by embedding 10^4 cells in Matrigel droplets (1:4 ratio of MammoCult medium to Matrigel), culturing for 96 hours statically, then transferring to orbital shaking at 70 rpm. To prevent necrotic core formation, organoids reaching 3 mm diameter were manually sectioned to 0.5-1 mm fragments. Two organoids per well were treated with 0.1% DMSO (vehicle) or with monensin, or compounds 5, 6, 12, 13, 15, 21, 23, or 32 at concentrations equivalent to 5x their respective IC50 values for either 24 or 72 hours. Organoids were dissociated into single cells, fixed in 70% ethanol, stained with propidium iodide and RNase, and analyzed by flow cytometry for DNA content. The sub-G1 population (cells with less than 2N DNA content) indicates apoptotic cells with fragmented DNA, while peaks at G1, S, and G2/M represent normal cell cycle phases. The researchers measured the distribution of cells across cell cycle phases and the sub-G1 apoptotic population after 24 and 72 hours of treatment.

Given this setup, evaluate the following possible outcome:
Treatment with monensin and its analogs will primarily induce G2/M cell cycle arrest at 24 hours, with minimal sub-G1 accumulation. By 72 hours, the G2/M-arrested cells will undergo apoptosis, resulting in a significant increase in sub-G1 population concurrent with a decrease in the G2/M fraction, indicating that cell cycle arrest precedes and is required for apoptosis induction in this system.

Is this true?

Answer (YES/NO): NO